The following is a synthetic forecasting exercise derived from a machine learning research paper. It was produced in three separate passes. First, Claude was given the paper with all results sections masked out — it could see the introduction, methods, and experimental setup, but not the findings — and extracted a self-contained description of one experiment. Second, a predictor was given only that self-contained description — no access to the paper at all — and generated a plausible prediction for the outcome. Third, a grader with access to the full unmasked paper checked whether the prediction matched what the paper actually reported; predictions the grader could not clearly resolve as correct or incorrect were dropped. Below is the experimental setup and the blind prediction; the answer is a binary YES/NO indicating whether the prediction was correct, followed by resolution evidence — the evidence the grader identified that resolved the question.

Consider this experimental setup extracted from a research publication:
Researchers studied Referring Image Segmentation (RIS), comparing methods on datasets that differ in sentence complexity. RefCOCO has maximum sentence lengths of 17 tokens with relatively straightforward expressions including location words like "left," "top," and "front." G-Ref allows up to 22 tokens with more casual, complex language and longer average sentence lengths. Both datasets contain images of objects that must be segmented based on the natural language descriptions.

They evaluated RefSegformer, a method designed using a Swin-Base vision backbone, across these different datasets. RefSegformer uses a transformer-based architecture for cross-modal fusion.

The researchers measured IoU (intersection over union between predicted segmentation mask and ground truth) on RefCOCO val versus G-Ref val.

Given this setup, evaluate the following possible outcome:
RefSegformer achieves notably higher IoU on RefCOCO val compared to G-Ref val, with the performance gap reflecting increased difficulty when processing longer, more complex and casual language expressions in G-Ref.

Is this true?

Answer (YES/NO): YES